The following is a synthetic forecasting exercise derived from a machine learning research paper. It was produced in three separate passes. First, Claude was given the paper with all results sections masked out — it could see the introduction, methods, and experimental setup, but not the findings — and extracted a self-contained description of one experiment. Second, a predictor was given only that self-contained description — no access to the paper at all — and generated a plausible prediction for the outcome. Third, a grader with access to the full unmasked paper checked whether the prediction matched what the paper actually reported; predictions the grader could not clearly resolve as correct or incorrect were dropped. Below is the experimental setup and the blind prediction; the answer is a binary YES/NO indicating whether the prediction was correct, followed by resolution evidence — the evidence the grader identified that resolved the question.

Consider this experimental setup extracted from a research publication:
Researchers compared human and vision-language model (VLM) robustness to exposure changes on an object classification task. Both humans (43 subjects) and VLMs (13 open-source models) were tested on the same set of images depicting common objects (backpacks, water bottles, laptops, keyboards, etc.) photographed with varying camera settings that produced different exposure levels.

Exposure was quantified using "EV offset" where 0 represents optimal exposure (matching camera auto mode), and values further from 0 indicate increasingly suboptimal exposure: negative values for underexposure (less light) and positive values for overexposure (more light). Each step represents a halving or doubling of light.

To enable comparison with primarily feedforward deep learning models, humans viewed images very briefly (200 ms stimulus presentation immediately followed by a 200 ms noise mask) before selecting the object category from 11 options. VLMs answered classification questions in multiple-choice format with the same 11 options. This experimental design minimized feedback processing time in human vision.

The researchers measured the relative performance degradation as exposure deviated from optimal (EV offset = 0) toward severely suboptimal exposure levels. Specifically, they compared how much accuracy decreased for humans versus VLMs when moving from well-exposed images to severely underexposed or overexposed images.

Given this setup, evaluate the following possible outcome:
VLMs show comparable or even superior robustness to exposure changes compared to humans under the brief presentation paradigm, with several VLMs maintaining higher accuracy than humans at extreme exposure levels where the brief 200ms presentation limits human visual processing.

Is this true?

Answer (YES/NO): NO